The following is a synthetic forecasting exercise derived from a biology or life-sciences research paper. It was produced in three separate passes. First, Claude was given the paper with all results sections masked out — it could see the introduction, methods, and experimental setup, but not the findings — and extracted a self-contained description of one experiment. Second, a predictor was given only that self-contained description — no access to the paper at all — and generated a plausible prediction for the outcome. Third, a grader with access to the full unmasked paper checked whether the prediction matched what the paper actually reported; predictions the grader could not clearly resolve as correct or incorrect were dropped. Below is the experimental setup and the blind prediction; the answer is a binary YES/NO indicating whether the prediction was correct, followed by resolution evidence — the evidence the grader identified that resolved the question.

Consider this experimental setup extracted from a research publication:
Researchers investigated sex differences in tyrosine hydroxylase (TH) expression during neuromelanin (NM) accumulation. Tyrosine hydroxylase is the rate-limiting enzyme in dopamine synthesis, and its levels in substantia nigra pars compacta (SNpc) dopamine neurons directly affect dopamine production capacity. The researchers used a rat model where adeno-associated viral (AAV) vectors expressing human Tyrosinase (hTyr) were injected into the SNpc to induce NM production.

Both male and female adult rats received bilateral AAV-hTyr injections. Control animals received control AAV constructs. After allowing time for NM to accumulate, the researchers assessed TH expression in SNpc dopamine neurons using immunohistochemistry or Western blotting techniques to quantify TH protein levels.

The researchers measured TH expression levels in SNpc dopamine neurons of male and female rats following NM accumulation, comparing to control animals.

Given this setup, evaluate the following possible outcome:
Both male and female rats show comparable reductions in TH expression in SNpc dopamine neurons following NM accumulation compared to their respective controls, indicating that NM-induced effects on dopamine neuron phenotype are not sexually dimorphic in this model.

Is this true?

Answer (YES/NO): YES